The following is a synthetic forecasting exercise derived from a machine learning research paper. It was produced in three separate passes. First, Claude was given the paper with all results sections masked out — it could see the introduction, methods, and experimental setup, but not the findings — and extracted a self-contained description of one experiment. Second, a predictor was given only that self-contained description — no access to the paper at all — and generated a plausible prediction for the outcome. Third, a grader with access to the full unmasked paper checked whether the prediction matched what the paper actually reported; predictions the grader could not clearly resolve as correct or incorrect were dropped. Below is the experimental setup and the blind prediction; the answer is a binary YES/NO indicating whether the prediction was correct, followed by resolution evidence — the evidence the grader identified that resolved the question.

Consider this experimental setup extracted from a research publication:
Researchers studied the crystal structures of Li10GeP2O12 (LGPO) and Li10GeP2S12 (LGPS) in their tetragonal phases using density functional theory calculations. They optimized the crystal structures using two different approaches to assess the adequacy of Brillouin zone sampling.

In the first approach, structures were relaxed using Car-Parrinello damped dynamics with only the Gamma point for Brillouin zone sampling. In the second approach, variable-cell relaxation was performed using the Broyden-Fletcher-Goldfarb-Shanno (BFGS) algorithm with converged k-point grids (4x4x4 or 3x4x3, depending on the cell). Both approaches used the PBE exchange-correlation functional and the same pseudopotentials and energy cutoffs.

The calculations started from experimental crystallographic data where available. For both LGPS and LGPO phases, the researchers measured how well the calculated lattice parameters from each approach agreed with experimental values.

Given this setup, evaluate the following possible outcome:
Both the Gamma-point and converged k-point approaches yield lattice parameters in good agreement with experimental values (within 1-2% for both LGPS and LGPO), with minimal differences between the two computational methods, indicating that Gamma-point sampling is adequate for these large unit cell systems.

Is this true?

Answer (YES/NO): NO